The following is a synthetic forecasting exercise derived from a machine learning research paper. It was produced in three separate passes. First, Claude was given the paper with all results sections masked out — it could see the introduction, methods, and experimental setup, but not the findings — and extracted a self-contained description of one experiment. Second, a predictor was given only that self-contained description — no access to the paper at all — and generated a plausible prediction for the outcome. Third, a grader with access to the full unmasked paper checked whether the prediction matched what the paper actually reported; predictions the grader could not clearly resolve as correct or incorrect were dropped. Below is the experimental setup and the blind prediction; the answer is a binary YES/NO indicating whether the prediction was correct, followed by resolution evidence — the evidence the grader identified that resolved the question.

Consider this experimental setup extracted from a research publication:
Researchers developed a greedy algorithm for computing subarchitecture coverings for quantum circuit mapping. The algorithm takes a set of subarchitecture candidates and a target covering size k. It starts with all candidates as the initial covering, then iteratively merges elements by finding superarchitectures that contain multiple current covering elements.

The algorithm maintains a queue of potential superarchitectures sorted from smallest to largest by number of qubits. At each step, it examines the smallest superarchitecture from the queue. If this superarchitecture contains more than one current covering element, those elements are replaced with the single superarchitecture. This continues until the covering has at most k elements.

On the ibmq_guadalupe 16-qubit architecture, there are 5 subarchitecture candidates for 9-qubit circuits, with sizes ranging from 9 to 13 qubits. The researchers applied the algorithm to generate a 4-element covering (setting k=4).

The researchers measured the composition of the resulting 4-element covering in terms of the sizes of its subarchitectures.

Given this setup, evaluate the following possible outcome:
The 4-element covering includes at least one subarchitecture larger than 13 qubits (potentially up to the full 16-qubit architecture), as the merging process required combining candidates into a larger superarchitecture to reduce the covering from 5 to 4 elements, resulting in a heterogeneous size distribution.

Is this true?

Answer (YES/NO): NO